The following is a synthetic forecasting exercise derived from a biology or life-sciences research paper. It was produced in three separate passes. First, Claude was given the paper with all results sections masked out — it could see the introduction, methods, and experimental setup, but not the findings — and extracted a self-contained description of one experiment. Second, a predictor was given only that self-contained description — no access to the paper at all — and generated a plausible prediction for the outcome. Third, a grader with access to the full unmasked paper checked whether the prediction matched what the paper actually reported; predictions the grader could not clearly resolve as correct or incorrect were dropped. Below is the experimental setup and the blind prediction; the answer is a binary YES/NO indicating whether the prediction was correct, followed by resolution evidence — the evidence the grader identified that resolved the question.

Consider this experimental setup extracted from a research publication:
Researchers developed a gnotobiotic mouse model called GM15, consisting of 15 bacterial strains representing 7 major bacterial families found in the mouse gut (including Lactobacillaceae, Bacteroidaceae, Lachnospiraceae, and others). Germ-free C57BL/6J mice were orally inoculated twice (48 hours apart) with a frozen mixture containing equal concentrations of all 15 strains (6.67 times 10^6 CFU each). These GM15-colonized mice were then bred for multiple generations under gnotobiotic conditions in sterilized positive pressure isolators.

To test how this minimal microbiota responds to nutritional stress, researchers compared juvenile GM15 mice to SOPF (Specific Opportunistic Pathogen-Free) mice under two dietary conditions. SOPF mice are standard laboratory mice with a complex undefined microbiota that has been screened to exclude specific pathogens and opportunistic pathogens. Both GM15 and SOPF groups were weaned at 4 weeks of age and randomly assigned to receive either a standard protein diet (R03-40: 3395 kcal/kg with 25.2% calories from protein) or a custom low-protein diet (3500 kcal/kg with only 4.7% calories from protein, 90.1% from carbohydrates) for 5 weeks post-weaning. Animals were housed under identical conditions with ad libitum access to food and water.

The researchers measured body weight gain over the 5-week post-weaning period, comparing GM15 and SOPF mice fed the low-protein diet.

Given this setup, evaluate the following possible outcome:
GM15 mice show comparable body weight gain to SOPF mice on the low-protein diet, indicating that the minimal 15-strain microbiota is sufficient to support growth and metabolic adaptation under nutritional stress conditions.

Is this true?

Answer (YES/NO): NO